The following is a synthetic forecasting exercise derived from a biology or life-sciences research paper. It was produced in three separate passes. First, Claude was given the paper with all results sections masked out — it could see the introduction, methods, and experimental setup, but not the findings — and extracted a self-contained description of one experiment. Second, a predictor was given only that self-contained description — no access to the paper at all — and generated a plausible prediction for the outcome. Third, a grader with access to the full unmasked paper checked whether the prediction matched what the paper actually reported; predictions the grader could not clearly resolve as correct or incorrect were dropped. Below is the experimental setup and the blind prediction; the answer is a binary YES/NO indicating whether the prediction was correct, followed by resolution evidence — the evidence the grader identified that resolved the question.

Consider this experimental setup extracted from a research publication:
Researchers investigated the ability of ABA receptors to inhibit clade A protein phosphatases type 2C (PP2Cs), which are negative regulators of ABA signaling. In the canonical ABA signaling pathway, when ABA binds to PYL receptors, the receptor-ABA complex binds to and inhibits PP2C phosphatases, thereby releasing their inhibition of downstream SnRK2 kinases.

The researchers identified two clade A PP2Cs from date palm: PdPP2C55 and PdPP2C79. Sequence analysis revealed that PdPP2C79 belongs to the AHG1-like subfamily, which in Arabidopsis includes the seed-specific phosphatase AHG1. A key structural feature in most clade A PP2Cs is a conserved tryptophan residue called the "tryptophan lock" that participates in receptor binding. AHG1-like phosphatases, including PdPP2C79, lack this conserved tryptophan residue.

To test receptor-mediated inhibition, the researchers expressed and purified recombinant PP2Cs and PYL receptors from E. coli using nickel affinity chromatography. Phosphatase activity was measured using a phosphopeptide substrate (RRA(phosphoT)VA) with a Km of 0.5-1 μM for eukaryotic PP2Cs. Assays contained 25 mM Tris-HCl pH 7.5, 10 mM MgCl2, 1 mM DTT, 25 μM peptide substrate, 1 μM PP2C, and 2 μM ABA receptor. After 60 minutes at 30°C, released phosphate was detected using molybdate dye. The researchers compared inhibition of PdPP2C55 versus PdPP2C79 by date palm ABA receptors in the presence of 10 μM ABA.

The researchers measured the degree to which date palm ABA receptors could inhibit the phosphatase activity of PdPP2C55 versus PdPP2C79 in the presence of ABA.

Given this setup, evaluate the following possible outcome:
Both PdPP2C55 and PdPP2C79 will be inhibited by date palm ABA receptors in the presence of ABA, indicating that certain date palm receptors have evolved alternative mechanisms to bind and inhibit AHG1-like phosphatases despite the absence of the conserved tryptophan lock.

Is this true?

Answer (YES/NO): NO